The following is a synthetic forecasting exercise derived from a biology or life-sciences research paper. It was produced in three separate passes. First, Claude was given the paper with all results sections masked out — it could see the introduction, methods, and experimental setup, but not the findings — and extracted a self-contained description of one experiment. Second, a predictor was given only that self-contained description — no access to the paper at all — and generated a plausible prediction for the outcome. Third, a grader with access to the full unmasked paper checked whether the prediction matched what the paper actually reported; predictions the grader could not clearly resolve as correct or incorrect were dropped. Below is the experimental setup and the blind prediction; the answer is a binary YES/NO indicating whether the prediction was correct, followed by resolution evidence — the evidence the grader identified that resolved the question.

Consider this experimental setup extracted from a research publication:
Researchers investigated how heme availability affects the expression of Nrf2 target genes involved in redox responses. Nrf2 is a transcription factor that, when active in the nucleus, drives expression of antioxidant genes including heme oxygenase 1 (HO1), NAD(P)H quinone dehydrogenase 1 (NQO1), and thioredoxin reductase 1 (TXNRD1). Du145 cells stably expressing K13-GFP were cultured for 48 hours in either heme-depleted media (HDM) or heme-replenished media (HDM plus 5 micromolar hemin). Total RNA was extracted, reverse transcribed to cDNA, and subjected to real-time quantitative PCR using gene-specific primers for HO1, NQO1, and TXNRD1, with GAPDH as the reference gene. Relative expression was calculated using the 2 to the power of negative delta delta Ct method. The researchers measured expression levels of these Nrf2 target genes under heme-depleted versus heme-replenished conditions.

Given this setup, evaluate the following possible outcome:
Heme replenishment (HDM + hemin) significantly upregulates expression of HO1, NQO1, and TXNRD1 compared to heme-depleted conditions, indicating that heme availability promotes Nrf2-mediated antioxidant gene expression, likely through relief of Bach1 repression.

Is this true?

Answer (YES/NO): YES